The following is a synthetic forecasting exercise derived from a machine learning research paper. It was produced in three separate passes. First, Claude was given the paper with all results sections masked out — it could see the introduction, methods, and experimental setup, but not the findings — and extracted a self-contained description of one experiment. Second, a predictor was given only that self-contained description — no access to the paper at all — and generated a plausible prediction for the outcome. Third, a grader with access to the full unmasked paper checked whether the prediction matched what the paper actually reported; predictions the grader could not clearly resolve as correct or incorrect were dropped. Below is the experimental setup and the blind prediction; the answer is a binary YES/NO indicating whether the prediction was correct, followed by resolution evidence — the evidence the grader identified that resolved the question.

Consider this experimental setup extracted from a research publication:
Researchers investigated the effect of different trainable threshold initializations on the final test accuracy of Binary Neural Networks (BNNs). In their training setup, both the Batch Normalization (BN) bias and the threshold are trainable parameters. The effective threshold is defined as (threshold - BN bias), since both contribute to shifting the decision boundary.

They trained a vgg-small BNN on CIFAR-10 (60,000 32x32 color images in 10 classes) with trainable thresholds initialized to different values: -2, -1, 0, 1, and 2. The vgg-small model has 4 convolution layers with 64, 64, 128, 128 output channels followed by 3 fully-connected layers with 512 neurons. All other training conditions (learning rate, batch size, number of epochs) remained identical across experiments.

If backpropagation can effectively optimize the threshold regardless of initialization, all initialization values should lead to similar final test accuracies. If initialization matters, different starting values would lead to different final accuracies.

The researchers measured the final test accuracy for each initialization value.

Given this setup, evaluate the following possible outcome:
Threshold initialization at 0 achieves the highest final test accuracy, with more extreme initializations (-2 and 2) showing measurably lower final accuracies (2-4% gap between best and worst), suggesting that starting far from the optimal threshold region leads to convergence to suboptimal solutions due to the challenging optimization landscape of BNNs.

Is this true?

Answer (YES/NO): NO